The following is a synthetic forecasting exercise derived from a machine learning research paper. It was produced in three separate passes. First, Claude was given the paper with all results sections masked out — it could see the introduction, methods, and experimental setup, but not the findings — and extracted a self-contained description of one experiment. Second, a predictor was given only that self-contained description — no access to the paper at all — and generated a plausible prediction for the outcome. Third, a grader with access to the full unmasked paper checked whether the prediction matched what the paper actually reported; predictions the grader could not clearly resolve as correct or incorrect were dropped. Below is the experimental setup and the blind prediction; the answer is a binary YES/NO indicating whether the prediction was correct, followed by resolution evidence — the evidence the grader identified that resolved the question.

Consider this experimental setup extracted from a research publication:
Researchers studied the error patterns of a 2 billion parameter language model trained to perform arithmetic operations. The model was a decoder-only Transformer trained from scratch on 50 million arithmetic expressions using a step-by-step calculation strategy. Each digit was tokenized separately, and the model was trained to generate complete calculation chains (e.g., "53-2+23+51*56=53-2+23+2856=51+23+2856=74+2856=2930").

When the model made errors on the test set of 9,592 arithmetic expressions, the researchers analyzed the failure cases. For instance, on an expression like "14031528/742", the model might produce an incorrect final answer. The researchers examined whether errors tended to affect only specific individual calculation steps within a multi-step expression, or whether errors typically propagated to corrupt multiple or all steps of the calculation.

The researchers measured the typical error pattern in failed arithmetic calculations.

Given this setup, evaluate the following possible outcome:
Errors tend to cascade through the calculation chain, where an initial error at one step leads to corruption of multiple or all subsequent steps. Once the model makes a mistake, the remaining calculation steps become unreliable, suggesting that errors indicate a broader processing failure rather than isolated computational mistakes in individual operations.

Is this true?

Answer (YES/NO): NO